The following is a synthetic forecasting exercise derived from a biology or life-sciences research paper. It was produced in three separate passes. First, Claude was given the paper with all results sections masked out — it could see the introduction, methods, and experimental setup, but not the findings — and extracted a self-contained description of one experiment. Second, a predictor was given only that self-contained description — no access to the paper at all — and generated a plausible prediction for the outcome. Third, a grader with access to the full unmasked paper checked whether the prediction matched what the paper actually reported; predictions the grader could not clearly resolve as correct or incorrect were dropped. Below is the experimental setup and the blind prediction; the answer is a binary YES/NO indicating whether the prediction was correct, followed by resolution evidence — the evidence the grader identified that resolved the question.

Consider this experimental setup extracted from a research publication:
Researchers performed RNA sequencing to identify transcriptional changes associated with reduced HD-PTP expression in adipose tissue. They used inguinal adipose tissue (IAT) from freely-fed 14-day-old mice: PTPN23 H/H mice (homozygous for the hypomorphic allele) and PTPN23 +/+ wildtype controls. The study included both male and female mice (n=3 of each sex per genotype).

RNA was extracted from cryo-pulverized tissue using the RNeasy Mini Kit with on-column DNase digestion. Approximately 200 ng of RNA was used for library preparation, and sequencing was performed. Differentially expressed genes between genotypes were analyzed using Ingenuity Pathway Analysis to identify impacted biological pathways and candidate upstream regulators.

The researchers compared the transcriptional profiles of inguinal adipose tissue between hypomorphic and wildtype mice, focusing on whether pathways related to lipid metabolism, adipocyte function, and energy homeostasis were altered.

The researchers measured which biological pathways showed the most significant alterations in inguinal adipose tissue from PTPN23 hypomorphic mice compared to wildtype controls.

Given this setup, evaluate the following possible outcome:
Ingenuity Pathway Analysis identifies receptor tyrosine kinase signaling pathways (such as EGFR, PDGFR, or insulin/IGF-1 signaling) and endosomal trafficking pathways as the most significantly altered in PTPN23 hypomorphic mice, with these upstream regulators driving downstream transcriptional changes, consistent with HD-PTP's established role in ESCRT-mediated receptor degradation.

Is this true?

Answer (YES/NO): NO